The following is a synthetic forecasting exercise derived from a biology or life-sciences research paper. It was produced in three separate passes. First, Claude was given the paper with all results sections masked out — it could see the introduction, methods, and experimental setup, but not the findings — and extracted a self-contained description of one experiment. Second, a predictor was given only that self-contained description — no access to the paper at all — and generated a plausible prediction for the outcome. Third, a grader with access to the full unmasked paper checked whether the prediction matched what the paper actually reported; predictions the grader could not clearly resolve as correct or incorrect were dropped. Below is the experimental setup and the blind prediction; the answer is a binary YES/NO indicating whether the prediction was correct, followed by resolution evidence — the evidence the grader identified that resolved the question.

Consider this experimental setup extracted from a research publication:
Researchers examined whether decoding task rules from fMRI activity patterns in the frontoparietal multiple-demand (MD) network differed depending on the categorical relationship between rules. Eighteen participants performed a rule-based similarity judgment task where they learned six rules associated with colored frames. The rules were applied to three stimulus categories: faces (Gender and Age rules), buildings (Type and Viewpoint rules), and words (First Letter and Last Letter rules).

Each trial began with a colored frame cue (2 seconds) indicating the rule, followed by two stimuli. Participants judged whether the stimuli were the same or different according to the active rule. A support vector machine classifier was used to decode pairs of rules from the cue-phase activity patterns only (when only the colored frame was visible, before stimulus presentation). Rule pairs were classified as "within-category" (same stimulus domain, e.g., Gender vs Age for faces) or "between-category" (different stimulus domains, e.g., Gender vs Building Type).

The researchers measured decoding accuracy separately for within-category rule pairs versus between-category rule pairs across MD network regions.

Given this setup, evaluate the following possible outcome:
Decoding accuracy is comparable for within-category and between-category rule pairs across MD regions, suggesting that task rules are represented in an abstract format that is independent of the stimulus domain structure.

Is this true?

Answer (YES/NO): NO